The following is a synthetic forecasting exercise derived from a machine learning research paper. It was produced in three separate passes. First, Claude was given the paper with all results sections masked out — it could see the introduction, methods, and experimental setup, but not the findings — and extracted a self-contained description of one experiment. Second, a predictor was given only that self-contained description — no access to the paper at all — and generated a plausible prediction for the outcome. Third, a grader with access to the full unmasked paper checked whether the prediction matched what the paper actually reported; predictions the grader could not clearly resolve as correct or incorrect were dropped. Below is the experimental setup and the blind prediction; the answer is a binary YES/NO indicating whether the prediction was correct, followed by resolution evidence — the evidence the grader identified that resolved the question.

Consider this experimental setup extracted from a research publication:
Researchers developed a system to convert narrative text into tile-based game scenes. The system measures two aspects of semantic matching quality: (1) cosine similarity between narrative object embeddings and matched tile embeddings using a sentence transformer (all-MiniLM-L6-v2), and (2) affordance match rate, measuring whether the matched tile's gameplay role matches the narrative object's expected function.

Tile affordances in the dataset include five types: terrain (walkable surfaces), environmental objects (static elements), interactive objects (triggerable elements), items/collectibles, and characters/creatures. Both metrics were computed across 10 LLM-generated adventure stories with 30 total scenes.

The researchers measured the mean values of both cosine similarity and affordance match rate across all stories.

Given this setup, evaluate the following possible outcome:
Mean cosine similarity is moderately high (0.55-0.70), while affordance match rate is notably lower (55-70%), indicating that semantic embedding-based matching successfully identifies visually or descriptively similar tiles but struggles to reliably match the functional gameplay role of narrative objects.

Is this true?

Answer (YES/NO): NO